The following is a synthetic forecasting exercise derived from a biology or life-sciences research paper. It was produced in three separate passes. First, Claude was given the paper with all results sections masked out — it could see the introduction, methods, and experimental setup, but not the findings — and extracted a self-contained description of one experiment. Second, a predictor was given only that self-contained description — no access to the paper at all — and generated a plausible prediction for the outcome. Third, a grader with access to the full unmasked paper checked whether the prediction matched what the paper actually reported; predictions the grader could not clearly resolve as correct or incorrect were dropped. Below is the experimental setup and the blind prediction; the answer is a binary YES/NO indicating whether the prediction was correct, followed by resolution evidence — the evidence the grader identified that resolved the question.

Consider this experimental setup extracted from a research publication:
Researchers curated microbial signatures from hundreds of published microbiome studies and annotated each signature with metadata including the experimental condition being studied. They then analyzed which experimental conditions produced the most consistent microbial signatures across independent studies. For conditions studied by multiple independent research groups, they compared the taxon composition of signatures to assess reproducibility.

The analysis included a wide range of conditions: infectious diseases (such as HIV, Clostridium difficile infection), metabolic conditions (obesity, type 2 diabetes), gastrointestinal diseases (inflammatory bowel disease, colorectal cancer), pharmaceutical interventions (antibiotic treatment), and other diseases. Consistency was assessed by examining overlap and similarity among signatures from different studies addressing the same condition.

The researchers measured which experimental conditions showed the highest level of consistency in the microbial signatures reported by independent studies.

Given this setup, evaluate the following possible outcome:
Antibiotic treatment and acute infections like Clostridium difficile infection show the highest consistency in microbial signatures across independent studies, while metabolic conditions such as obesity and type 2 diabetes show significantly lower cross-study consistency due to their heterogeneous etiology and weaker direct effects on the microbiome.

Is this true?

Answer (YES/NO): NO